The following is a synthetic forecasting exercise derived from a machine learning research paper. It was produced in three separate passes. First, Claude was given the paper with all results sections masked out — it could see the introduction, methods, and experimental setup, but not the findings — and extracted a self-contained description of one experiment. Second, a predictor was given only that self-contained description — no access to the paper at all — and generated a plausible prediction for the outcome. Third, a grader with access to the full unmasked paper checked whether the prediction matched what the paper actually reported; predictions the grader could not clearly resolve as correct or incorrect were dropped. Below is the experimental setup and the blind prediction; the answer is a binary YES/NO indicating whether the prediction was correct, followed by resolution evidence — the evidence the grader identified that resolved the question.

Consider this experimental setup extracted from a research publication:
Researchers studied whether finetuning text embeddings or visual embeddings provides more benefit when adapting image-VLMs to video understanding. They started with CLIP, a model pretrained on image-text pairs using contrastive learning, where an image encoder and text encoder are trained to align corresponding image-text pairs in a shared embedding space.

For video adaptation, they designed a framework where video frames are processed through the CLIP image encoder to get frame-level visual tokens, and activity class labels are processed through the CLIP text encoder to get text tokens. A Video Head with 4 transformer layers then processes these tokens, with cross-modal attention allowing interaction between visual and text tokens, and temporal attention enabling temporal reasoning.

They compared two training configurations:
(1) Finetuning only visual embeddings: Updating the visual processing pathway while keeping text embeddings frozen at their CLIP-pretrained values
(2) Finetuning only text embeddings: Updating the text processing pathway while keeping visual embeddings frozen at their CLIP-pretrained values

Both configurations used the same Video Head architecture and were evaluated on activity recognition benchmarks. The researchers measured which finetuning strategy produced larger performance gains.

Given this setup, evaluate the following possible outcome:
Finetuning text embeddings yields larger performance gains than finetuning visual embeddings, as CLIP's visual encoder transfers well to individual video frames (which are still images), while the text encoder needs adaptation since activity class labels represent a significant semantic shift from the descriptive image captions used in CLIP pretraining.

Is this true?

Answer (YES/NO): YES